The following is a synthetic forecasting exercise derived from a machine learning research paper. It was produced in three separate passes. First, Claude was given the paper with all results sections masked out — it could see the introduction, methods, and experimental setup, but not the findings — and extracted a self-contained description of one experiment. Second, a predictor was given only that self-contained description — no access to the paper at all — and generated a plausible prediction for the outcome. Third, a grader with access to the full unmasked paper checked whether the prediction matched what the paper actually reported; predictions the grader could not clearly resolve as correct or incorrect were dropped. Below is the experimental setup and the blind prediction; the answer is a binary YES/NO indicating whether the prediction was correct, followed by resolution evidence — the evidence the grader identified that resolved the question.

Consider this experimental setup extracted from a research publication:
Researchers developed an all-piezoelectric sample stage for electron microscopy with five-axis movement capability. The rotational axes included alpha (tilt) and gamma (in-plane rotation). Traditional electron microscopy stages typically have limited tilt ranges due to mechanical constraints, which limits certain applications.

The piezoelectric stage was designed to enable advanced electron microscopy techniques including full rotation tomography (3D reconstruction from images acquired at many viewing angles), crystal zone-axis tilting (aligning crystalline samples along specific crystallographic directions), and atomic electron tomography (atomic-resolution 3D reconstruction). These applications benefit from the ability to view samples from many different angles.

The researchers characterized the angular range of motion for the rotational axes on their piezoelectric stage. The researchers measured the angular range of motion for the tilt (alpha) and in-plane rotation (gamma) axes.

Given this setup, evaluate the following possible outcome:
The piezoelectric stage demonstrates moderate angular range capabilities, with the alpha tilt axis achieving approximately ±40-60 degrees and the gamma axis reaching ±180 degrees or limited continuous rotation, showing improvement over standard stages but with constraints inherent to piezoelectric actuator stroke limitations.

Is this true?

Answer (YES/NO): NO